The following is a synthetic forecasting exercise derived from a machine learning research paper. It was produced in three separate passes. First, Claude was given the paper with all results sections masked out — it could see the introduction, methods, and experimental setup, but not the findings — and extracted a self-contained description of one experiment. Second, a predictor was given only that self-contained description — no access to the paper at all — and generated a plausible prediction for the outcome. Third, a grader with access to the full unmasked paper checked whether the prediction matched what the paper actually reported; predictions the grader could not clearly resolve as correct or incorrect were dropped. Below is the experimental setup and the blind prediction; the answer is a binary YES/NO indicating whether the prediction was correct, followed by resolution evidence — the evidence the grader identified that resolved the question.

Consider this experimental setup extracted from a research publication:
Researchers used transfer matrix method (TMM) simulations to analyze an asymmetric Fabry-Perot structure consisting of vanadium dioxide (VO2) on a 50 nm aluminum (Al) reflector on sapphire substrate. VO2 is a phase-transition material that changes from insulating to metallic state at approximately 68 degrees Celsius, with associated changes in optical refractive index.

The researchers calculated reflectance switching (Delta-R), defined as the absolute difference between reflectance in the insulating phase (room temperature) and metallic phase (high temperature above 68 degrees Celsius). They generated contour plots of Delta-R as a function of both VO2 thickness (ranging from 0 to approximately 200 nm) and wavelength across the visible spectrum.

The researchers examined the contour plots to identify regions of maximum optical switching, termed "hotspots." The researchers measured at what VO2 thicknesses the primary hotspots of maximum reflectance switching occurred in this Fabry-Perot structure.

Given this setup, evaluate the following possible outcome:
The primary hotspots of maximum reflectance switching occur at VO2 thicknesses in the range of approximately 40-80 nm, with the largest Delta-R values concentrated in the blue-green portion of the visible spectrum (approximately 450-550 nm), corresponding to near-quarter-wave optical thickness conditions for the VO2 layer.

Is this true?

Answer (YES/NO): NO